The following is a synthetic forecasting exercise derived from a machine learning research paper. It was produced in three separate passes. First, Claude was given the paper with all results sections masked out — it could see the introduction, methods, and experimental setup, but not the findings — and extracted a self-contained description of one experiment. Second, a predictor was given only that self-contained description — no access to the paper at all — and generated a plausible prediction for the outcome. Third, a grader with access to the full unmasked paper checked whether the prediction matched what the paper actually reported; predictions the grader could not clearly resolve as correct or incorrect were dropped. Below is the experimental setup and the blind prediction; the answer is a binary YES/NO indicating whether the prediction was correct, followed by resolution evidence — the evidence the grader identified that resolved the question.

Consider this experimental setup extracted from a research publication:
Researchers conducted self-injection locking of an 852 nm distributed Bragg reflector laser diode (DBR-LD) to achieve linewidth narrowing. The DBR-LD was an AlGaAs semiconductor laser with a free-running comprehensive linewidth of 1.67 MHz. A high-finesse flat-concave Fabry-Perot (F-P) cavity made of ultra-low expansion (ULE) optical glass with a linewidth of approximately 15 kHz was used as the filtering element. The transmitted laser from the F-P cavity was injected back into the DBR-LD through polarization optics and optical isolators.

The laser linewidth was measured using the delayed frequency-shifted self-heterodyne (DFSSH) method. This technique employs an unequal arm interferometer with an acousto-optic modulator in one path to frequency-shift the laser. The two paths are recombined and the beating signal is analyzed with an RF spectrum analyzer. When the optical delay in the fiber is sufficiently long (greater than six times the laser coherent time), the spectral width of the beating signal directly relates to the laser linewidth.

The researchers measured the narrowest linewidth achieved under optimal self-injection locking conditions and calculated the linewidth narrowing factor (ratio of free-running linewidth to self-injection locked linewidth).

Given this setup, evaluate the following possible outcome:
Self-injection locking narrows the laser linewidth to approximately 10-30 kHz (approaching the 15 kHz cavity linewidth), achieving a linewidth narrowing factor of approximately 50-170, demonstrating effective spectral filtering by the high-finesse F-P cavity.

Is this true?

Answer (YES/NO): NO